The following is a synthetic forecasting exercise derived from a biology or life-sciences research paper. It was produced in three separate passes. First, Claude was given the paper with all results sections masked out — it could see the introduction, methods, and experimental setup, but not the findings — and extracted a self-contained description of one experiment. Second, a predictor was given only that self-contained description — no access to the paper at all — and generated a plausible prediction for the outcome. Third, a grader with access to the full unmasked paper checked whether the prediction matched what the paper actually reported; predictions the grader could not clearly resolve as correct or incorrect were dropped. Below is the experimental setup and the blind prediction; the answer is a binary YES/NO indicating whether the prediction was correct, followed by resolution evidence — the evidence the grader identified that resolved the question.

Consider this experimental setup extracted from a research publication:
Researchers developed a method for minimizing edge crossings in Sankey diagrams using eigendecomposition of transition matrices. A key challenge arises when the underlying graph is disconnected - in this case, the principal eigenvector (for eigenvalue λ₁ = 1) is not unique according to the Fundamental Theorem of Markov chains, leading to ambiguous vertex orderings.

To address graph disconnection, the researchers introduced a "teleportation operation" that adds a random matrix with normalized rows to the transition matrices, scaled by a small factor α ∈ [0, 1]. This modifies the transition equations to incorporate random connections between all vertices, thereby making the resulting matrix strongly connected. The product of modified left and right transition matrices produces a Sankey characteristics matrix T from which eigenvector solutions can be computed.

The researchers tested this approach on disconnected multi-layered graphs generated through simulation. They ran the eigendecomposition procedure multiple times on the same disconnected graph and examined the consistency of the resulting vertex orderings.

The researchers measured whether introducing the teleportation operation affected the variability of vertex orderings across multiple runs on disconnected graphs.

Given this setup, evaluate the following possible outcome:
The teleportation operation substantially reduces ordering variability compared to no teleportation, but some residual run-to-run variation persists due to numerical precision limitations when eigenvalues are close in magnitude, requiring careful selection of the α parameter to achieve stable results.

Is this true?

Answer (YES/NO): NO